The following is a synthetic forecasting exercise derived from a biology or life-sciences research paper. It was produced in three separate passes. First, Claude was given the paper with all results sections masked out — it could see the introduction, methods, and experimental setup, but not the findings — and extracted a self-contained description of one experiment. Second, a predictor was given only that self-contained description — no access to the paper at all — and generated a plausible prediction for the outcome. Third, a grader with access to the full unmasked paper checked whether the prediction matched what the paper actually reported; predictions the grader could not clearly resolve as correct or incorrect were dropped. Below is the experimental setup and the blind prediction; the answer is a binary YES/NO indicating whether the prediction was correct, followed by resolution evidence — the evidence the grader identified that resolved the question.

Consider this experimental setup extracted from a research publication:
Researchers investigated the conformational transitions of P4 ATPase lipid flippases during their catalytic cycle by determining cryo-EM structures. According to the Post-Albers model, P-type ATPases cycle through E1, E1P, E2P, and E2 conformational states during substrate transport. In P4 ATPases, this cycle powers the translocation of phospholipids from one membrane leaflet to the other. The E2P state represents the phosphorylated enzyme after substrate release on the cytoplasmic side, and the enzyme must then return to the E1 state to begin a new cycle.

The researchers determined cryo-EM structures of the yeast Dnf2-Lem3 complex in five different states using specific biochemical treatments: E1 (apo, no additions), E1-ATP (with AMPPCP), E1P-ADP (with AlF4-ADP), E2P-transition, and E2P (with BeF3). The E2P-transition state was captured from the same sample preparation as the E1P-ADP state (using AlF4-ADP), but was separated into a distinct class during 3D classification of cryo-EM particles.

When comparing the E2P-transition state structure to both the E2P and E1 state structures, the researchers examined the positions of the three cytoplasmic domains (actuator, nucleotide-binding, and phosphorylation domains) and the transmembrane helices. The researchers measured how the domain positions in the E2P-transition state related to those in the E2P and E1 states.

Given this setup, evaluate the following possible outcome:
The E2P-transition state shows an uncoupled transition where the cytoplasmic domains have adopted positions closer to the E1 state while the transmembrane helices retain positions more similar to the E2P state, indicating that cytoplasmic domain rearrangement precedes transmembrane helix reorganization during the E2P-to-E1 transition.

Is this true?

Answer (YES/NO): NO